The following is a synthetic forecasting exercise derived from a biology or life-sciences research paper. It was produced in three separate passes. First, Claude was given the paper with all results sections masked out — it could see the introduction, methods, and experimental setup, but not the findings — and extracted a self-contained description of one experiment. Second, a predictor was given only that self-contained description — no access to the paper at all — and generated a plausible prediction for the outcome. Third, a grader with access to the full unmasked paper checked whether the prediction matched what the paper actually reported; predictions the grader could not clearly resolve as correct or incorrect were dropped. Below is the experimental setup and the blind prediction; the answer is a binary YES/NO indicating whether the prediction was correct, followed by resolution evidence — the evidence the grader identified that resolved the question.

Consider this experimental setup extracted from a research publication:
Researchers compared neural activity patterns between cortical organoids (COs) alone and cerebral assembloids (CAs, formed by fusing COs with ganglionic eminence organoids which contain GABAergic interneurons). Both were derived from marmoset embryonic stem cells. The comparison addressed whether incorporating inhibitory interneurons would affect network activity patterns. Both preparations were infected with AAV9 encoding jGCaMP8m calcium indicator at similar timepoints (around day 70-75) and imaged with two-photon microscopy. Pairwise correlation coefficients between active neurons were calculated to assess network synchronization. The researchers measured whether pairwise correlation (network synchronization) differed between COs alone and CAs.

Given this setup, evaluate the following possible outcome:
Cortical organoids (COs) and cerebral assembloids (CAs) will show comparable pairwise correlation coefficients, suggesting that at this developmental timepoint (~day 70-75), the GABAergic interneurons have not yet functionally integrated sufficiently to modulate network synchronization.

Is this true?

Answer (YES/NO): NO